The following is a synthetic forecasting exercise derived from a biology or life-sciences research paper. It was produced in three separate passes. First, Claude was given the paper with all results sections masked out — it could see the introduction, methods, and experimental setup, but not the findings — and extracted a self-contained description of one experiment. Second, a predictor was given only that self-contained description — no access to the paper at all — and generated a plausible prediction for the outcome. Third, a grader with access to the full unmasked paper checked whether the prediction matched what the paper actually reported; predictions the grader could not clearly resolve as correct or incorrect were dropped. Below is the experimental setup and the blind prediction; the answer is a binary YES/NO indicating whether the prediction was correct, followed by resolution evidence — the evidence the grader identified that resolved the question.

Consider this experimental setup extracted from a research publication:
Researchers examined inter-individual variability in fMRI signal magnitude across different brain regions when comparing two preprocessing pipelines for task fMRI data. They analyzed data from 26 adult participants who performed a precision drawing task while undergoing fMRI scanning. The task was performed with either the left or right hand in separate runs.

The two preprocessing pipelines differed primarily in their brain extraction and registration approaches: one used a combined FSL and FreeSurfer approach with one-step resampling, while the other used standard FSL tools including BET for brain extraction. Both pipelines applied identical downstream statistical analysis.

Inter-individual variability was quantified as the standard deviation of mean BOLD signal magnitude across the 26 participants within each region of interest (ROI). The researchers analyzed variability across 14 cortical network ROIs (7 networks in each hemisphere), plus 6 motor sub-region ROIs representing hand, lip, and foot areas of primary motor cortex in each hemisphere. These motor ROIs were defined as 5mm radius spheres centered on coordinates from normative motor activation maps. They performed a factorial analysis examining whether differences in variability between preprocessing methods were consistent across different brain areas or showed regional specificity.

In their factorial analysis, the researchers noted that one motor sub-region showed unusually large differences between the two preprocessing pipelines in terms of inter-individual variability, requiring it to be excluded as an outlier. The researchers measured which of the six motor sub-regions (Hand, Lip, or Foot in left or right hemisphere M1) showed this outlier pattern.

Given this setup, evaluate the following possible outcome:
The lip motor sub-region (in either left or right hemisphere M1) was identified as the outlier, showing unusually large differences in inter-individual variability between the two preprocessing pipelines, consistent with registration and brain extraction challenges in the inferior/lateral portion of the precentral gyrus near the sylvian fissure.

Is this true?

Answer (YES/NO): NO